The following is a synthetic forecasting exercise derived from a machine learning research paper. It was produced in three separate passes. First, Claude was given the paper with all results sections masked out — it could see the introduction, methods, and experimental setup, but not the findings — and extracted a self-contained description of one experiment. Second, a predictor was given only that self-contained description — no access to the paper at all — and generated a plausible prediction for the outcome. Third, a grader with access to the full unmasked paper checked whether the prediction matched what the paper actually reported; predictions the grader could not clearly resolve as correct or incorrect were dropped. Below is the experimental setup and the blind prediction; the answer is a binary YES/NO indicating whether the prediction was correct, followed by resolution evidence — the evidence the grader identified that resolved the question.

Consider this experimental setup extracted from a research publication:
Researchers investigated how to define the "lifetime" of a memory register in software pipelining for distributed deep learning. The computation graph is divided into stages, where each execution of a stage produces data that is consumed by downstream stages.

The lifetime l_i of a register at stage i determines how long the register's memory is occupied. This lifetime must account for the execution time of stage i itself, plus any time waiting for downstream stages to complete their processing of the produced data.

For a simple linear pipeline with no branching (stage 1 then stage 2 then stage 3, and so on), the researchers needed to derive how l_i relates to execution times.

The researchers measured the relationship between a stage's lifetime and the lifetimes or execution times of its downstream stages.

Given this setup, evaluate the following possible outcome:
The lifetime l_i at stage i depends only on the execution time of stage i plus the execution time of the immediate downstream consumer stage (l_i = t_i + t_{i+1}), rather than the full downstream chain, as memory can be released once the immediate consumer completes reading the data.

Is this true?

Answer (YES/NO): NO